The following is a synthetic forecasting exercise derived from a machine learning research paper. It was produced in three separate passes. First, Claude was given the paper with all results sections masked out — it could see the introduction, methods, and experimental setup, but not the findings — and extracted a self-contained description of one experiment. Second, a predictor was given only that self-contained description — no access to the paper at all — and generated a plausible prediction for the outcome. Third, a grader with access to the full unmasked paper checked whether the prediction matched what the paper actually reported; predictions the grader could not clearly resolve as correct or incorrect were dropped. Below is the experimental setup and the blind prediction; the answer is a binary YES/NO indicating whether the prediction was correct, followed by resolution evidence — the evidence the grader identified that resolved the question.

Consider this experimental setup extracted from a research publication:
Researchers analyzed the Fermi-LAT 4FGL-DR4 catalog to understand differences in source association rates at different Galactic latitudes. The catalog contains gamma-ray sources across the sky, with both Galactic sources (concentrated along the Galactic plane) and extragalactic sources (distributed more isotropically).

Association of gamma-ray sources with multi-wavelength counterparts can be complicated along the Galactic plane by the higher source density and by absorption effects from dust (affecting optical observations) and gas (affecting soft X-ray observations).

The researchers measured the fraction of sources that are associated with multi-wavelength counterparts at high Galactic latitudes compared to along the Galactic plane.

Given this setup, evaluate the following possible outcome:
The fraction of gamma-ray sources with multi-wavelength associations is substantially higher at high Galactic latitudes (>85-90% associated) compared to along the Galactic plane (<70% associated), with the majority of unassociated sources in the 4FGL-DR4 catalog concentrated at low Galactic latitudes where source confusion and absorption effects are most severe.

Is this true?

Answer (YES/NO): YES